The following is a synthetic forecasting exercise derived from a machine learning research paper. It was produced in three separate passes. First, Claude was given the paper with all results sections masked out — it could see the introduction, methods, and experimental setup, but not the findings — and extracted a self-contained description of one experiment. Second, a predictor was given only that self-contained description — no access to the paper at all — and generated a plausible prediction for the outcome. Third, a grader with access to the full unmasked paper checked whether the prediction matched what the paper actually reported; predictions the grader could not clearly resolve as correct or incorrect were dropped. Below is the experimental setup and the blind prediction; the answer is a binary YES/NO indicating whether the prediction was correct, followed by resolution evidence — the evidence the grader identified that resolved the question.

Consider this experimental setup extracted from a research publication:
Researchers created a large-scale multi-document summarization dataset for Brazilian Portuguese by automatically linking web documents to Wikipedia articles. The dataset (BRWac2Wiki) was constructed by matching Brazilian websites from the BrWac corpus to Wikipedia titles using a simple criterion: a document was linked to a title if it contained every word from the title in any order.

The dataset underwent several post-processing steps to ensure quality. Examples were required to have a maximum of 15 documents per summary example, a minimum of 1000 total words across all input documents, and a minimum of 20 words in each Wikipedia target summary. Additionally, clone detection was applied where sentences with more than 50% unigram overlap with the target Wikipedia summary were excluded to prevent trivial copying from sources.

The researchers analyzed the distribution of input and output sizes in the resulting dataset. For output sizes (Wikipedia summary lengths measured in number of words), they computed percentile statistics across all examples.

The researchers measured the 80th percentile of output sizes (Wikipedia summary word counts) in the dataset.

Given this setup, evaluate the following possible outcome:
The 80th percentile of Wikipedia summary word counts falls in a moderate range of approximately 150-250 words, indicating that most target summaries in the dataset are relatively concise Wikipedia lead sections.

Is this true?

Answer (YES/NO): YES